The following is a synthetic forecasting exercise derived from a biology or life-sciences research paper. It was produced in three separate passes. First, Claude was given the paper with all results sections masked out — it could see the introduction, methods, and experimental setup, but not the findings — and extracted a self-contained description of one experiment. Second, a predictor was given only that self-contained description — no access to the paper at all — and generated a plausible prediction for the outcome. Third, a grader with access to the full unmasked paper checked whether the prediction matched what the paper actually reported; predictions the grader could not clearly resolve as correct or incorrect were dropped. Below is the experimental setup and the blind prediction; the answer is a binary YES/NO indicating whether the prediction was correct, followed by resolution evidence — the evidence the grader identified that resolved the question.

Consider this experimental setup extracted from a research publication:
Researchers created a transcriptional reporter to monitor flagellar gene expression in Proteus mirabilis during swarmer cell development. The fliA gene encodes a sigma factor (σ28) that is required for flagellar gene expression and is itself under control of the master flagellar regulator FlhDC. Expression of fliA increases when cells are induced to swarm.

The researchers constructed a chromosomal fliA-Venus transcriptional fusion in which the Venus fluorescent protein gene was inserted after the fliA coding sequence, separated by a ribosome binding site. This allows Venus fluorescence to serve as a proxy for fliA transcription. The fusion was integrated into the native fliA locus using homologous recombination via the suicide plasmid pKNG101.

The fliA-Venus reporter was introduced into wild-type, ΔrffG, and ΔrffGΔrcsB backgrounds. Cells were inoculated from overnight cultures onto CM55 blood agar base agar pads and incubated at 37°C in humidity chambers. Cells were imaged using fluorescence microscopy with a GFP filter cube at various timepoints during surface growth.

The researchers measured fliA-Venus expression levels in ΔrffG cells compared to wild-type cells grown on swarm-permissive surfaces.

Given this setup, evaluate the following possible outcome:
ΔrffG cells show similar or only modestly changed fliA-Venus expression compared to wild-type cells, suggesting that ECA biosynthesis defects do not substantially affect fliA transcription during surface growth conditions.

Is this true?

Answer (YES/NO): NO